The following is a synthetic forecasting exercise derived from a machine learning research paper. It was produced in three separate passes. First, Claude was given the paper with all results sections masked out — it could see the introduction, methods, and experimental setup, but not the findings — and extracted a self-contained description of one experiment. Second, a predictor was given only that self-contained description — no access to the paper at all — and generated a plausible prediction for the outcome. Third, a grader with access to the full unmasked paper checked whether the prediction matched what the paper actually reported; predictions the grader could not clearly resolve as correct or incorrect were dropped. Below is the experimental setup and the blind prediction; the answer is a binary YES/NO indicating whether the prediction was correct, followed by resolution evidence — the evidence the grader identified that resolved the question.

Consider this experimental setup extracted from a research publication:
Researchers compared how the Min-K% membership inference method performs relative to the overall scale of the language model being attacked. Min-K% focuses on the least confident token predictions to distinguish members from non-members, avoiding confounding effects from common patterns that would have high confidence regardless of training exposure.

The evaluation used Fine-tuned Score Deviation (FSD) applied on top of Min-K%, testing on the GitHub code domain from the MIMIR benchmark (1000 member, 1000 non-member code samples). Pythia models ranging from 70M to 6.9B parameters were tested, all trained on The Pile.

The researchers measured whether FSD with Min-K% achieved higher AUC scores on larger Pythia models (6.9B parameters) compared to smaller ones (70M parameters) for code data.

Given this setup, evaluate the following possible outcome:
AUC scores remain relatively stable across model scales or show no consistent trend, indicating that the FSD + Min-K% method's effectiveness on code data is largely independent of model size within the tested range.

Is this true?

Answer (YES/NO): NO